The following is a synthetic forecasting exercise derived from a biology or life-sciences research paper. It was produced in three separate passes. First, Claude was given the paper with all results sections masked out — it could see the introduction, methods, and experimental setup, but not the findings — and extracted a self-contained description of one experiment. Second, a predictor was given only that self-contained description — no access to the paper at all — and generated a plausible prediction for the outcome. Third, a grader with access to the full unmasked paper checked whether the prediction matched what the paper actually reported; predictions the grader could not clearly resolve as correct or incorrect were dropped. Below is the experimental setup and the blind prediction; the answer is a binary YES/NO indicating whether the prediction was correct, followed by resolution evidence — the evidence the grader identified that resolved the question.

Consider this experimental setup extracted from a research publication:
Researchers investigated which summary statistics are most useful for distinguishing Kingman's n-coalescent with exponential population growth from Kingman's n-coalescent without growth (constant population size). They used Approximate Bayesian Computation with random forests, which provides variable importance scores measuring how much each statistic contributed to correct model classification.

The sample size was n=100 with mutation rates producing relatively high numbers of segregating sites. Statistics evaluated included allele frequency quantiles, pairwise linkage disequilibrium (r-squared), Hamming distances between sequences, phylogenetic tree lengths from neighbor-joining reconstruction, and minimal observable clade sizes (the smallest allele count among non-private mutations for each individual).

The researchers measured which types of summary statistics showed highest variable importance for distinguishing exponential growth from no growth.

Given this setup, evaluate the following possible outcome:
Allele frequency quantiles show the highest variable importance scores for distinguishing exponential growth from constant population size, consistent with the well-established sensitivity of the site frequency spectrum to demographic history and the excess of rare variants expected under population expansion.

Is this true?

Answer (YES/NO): NO